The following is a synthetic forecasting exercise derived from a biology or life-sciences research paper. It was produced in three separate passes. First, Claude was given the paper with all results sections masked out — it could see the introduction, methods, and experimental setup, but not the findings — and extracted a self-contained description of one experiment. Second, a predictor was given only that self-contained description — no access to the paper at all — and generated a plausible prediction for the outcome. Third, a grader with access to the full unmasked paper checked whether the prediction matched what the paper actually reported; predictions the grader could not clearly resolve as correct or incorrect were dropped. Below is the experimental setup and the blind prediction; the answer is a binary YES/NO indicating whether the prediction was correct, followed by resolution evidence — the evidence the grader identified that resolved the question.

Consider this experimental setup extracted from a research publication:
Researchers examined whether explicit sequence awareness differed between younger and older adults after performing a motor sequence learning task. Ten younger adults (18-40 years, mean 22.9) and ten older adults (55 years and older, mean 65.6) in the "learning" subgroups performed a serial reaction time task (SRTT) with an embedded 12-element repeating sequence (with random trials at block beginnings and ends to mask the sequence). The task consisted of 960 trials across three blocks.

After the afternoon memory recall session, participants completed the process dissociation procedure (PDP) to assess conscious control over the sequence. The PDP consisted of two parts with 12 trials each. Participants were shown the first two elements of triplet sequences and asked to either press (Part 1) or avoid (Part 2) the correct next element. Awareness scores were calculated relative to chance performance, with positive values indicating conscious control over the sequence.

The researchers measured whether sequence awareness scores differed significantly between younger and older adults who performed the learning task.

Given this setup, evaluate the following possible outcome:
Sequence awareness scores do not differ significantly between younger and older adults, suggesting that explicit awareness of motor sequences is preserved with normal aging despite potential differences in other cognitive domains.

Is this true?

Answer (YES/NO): YES